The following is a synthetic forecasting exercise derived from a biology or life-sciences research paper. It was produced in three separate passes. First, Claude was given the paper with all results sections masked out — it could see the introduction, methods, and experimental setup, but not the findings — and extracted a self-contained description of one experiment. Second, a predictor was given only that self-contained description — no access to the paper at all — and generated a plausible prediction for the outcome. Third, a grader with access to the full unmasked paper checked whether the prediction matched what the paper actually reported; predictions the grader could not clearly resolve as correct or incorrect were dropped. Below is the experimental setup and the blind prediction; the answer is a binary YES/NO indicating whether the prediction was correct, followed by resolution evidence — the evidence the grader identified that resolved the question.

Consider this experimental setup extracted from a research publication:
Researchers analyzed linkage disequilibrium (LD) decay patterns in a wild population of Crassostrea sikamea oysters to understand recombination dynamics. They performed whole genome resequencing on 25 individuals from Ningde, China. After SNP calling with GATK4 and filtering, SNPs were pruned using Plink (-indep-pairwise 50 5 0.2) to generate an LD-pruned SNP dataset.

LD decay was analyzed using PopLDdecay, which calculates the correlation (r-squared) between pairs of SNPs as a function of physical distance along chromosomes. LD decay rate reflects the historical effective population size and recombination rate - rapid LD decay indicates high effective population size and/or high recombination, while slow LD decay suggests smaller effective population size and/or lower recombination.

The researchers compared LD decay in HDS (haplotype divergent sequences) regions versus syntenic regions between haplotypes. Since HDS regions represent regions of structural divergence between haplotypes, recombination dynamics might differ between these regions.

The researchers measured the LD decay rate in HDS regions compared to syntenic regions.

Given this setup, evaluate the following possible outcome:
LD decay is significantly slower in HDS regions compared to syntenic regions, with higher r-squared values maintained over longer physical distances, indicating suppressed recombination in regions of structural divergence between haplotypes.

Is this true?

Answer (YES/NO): NO